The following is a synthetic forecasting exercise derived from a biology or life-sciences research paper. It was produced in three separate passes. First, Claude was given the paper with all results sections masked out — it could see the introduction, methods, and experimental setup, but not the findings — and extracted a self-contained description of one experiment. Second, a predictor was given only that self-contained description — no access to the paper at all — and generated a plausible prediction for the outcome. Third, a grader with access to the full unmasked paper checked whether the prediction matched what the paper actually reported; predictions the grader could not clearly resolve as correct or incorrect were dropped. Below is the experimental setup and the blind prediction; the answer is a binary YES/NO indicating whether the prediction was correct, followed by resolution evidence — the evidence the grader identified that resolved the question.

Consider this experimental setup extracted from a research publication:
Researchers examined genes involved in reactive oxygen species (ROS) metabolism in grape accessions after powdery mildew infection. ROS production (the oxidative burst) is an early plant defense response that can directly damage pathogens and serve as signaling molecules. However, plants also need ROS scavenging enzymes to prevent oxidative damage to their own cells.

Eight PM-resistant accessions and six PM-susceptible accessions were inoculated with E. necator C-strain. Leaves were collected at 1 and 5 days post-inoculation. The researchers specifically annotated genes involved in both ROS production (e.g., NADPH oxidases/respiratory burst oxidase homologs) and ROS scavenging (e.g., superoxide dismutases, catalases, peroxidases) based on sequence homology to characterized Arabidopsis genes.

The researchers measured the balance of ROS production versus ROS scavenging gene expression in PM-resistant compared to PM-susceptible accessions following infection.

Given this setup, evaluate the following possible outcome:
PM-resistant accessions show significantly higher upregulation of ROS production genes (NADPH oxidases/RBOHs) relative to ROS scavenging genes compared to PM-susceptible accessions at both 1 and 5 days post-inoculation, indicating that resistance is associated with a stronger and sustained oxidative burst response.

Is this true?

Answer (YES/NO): NO